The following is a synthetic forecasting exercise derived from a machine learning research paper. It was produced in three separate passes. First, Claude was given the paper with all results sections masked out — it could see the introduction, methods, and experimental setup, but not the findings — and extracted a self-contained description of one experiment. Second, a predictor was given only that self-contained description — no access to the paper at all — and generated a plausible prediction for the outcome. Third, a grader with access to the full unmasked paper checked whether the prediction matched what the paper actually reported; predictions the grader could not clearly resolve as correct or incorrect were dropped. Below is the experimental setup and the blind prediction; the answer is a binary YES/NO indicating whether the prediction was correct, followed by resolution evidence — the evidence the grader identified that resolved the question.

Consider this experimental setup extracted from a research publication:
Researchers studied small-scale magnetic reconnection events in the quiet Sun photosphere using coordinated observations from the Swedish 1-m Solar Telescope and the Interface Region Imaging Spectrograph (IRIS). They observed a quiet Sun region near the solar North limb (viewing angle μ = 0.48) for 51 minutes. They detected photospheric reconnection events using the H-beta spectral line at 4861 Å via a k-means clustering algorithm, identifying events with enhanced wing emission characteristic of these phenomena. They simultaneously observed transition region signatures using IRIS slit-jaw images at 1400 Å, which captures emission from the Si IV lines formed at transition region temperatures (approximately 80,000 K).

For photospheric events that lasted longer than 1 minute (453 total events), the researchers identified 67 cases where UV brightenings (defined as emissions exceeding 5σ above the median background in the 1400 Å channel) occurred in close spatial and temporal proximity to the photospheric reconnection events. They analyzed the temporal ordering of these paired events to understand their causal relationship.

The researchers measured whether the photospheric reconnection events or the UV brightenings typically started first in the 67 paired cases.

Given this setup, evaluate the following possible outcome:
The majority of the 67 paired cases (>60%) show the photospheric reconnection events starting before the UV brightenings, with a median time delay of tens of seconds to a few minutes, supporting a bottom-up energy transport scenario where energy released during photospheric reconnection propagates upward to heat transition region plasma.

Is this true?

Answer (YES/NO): NO